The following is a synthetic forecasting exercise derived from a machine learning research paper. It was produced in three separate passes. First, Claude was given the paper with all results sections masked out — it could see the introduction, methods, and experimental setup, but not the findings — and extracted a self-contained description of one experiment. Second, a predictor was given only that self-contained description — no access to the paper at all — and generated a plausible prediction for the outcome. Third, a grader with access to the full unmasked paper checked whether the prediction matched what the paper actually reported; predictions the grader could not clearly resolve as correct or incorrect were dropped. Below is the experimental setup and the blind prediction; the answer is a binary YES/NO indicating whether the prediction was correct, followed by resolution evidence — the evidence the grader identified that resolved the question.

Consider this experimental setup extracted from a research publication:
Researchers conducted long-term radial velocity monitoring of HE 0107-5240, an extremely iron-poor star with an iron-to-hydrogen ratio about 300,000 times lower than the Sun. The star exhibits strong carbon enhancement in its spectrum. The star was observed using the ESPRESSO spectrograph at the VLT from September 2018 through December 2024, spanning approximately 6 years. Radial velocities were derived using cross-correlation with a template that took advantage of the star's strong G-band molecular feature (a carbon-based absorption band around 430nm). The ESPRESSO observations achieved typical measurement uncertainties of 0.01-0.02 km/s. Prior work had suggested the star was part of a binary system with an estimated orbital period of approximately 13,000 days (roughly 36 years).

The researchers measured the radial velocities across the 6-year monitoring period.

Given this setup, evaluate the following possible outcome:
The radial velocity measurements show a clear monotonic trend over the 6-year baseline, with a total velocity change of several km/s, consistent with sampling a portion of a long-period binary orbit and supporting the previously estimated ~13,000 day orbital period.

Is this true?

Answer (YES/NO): NO